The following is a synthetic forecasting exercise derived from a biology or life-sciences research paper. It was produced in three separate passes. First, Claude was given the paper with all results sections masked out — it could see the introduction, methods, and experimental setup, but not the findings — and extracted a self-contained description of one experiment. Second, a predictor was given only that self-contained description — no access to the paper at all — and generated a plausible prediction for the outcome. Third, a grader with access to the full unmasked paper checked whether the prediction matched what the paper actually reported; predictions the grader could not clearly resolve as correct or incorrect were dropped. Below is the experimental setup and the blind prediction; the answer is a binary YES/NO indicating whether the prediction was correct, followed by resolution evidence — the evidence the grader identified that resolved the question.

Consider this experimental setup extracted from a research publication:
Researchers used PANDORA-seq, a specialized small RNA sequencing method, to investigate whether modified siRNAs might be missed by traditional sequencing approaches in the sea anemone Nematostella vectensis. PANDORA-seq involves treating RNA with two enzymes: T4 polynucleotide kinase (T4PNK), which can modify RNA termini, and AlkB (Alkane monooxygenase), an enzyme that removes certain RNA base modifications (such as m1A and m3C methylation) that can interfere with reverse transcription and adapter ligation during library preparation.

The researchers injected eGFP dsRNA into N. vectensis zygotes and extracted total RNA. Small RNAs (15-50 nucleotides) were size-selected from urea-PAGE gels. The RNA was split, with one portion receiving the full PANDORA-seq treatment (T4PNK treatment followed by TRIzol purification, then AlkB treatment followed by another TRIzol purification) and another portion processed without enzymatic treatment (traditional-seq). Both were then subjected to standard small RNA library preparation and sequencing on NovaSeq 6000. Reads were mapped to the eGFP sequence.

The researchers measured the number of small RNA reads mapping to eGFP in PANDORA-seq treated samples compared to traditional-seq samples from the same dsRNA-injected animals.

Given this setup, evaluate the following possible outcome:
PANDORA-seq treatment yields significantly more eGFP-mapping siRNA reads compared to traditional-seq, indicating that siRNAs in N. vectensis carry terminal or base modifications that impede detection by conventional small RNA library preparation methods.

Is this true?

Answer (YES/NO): NO